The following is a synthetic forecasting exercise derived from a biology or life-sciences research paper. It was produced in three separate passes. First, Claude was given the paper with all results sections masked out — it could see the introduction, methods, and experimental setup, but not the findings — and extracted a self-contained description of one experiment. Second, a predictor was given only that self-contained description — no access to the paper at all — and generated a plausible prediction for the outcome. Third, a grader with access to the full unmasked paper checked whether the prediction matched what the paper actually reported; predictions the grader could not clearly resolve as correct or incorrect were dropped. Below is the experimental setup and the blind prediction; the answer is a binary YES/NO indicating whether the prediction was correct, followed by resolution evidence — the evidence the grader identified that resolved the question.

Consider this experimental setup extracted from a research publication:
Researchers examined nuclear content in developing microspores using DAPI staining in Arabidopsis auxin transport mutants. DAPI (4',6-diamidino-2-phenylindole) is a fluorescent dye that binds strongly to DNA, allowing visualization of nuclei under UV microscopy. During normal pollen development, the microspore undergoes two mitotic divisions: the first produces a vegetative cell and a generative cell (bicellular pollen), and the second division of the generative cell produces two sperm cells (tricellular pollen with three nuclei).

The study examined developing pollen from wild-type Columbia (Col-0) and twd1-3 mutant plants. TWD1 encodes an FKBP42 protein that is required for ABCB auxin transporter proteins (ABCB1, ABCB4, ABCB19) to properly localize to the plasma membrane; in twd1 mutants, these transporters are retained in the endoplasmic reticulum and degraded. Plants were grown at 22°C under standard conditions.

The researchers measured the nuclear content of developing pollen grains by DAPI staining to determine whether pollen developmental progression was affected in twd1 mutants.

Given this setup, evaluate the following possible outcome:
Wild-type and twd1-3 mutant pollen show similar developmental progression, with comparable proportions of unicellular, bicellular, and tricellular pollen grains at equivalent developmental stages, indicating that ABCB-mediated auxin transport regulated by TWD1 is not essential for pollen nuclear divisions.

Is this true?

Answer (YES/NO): NO